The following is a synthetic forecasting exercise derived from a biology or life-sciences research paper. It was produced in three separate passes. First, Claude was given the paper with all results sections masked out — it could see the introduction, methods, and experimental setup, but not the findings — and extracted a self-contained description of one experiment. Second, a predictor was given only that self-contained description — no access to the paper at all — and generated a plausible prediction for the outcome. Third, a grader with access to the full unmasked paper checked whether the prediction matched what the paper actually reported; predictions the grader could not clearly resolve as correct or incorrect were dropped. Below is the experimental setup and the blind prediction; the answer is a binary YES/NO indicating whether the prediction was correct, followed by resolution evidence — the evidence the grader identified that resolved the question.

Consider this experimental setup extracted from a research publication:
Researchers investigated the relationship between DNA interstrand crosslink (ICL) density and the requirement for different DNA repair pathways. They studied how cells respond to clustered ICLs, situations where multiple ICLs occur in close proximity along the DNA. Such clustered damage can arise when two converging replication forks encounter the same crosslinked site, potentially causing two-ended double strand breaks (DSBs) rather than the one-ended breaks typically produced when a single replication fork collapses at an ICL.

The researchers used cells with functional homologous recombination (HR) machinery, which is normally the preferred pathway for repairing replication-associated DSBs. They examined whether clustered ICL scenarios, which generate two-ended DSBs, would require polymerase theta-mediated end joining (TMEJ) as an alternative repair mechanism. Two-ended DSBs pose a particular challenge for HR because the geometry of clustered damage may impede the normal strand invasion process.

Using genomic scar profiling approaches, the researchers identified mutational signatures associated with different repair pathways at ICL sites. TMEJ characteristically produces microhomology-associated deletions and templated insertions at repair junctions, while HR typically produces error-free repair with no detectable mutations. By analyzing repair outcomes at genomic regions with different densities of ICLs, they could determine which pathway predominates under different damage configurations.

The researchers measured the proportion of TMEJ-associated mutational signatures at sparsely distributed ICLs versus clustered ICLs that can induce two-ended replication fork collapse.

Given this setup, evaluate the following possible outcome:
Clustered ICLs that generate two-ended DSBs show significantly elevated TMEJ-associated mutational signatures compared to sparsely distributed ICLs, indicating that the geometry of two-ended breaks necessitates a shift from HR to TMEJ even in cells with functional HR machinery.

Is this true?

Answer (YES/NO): YES